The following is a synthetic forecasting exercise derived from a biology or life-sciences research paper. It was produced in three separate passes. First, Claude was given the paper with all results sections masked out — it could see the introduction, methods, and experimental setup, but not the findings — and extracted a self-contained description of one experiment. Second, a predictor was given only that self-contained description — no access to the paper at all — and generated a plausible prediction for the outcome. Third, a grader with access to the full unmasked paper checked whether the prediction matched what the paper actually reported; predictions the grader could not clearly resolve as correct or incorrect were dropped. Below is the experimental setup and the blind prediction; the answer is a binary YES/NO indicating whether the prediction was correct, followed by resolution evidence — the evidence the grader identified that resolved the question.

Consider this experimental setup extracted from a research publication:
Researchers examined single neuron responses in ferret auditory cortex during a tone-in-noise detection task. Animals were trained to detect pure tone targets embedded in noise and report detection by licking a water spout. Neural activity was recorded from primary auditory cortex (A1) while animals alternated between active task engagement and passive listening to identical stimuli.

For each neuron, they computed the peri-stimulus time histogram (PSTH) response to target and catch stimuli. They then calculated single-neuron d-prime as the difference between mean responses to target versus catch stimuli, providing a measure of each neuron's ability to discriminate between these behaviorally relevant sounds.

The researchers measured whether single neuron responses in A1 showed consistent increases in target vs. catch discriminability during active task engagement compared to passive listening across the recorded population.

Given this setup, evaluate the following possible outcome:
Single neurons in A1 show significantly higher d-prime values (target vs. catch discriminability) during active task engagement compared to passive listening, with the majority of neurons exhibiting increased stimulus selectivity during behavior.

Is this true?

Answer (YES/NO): NO